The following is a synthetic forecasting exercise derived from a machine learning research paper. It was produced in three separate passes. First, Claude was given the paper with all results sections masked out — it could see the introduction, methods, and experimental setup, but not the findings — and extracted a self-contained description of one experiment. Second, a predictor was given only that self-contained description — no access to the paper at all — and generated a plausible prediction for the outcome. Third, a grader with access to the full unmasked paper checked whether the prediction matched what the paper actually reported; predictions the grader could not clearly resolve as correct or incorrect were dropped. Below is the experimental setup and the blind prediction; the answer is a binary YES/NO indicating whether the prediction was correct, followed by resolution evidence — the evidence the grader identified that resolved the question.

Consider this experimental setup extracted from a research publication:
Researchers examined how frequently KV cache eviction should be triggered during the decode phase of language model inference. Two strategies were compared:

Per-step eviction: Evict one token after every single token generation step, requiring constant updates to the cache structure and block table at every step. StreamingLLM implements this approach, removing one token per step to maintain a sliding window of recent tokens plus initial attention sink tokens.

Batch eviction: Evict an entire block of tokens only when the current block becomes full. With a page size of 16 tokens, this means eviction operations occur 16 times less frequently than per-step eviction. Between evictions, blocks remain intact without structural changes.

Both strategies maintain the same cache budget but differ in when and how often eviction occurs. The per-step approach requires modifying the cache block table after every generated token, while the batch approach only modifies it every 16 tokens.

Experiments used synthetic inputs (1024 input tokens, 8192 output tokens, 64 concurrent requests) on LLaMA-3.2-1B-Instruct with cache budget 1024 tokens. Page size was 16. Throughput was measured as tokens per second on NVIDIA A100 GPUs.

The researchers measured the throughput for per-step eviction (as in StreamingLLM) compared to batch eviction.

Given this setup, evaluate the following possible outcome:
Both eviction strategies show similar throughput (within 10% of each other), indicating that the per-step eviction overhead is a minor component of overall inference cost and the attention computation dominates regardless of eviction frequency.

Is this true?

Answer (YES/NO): YES